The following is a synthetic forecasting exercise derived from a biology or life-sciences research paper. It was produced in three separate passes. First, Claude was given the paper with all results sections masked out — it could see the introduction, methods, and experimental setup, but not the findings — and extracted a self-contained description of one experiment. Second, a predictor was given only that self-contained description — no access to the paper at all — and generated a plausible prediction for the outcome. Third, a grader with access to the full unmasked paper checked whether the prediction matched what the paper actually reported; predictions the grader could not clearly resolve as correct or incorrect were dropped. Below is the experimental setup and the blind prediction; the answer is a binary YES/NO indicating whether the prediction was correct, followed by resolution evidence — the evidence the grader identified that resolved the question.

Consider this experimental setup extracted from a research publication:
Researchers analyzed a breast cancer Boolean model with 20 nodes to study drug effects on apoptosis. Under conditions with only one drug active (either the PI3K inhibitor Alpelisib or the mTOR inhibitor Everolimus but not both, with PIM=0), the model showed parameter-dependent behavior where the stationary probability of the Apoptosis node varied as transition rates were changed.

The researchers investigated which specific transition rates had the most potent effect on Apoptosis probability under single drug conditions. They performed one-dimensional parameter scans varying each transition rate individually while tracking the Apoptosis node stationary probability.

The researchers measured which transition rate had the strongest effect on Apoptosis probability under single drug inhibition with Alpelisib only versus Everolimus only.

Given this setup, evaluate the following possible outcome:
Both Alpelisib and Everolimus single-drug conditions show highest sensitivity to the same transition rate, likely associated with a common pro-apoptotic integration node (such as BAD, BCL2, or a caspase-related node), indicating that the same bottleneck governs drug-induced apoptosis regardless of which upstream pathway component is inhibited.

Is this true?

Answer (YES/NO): NO